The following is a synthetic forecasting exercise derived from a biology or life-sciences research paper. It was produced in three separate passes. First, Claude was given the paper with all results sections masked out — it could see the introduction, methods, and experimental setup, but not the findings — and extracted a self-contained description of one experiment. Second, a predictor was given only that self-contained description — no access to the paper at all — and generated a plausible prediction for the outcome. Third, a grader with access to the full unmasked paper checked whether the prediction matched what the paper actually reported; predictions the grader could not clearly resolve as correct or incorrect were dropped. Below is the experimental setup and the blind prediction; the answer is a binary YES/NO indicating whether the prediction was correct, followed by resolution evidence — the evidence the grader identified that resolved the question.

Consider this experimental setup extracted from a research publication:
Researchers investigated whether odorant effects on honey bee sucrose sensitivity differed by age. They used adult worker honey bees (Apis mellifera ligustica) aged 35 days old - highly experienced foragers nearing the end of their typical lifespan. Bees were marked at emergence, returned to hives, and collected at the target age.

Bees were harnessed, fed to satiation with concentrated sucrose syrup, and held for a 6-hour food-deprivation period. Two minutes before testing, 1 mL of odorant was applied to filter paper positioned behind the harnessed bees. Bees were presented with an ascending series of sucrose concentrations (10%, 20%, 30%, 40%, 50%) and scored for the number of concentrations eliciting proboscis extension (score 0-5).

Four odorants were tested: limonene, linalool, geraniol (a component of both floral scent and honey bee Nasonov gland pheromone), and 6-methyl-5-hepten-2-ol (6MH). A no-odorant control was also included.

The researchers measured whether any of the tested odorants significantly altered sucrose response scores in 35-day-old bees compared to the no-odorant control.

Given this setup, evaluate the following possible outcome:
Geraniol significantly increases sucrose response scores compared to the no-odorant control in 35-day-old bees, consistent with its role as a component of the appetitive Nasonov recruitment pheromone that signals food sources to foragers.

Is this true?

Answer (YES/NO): NO